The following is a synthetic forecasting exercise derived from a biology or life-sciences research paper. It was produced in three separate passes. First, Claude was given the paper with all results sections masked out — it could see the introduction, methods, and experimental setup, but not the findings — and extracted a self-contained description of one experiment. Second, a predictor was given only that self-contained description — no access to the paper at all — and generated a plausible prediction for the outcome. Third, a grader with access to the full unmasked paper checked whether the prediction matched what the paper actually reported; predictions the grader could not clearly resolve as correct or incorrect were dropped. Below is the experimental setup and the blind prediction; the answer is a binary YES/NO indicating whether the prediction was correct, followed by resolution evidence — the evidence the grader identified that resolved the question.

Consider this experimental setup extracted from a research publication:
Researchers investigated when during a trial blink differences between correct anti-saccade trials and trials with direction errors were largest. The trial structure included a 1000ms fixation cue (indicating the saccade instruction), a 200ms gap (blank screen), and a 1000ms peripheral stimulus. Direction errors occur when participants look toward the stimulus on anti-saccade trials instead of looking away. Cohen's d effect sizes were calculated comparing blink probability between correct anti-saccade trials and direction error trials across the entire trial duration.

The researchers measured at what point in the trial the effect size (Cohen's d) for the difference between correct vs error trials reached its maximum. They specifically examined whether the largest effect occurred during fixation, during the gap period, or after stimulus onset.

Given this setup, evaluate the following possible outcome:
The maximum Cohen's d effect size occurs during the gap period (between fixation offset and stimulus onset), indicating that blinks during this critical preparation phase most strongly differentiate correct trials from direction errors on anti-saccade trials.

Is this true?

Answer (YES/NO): YES